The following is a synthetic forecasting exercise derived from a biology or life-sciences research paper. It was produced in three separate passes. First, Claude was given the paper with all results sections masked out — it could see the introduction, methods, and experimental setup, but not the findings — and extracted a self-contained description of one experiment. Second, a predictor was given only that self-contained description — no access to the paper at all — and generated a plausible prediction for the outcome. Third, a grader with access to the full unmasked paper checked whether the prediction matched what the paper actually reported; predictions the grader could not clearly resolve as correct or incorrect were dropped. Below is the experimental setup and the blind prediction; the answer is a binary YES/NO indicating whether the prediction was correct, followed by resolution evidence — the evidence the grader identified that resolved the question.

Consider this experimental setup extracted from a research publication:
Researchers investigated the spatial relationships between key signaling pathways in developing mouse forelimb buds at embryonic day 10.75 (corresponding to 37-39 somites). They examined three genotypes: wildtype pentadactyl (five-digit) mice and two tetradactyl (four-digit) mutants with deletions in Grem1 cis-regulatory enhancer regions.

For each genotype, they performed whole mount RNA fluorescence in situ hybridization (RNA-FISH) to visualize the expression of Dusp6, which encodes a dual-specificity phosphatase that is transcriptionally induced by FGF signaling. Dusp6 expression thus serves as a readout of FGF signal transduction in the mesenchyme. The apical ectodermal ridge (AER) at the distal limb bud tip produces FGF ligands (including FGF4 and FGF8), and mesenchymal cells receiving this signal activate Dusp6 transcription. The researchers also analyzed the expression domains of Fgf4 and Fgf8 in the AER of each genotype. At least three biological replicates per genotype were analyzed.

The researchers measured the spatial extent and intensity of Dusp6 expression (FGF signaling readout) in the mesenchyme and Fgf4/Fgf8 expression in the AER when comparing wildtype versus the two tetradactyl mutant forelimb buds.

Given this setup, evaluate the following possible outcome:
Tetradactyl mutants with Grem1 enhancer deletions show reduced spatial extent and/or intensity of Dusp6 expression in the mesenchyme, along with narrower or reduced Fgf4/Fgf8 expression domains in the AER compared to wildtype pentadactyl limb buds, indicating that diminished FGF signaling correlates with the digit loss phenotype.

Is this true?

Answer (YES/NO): YES